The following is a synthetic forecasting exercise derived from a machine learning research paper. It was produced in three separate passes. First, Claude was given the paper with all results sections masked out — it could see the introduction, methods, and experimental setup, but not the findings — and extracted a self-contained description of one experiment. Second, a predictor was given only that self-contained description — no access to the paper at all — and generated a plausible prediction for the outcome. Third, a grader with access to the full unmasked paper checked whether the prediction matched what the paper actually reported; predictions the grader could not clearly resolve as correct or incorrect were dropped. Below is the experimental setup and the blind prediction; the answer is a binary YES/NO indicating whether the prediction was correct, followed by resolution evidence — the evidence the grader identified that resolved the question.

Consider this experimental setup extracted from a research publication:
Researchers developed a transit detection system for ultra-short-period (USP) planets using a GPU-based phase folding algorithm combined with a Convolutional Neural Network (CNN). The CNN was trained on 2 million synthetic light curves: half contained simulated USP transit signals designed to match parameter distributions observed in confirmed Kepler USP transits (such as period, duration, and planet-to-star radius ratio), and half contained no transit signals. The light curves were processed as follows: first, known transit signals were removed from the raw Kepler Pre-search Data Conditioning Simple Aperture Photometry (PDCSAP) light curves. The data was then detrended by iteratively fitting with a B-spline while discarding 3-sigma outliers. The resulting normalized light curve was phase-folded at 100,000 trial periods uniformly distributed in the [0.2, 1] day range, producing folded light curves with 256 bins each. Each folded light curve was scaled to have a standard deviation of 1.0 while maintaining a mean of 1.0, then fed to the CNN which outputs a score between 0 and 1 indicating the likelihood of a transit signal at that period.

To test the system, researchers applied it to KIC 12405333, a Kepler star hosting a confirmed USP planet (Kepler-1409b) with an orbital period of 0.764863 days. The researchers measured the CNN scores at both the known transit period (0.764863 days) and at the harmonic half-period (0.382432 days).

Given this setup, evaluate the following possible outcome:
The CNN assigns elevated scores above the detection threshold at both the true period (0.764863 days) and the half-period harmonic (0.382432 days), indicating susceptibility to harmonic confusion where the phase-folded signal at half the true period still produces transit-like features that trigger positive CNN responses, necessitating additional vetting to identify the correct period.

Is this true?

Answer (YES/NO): YES